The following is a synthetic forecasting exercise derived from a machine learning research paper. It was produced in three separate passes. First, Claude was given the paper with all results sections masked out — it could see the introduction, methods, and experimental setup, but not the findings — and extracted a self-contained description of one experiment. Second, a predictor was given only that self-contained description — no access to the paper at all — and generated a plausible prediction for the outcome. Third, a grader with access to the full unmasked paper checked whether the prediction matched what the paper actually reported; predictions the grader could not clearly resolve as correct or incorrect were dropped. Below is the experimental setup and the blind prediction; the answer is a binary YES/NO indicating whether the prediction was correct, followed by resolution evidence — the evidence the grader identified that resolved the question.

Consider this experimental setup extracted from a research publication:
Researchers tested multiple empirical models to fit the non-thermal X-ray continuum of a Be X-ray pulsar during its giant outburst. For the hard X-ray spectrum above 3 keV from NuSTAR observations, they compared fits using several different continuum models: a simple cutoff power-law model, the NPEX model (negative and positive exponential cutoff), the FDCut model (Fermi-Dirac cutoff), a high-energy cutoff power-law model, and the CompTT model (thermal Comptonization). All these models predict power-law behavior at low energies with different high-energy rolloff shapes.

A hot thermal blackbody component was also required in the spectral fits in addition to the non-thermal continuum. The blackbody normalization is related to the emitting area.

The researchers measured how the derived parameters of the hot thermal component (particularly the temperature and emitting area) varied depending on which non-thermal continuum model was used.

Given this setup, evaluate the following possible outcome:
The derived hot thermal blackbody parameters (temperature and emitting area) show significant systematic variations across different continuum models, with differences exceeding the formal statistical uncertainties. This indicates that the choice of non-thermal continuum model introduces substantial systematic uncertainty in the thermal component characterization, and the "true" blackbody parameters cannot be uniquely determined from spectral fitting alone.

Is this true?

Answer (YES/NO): NO